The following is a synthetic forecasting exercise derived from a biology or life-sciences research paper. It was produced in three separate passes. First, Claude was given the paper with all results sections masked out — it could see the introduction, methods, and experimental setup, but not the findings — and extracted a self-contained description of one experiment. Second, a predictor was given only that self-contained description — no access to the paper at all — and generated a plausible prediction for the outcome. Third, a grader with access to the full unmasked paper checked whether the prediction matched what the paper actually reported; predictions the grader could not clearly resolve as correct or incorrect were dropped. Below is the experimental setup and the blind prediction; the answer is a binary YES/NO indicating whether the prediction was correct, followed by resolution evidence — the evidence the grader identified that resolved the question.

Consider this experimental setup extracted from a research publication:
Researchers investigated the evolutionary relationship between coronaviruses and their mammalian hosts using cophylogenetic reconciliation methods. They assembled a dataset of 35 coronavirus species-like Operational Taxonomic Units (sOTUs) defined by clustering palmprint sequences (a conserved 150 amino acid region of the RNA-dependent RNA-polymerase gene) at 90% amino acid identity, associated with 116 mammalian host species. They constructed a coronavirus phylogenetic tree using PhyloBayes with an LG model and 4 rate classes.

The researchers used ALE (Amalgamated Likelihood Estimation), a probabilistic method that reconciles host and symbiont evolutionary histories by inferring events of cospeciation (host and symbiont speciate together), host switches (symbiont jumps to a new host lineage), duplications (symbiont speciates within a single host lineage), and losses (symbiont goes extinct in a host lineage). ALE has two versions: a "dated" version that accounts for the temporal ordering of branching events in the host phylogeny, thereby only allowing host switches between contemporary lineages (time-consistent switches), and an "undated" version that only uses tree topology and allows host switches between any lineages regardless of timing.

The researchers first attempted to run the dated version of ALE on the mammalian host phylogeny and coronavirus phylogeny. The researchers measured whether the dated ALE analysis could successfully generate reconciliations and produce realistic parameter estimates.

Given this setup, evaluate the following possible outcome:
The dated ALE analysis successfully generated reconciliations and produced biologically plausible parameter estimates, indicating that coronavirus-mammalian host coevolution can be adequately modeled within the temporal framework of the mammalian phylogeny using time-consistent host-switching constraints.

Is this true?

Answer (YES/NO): NO